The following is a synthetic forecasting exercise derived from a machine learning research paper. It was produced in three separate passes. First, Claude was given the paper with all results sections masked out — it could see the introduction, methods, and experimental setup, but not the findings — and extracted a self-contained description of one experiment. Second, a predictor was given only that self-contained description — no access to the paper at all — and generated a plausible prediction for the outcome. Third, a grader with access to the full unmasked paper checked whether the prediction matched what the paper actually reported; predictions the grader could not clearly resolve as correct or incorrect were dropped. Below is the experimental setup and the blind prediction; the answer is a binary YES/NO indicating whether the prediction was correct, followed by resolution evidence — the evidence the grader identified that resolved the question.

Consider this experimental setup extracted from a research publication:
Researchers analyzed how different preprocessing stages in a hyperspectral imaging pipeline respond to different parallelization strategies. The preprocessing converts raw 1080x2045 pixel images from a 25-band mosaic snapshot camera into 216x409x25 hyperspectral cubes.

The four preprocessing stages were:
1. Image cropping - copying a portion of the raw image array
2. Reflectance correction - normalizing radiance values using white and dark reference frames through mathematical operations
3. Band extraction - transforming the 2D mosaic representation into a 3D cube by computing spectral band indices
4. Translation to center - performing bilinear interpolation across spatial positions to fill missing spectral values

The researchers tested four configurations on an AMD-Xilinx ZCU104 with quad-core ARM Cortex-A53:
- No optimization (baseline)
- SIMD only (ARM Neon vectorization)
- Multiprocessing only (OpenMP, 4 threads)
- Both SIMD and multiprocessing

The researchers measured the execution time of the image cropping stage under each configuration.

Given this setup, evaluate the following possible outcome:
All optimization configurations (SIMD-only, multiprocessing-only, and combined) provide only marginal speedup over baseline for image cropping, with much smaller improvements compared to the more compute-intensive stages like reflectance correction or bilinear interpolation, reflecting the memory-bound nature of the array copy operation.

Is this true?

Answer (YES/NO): NO